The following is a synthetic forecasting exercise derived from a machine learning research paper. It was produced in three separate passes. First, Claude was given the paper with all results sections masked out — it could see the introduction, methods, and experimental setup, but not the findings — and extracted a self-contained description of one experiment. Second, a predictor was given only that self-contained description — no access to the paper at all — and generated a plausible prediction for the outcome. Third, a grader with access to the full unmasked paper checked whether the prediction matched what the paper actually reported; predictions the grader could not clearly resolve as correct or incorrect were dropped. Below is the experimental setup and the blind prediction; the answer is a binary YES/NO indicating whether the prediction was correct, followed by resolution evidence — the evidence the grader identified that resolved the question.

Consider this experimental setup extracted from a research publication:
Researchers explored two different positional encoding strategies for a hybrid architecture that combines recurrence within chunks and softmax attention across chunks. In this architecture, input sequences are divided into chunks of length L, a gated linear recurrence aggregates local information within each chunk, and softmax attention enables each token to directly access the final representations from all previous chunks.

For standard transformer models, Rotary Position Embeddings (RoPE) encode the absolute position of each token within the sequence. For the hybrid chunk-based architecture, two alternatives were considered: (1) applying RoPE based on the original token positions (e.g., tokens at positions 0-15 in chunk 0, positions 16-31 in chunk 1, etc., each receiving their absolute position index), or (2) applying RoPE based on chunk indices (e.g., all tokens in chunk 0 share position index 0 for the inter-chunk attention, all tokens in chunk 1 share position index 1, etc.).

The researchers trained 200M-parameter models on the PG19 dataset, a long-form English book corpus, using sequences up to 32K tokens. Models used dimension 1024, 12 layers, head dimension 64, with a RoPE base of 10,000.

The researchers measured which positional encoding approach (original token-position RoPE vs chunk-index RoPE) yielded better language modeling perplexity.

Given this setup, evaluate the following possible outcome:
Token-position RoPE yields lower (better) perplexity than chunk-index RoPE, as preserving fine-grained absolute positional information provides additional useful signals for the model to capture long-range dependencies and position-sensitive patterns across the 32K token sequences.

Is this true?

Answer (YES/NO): NO